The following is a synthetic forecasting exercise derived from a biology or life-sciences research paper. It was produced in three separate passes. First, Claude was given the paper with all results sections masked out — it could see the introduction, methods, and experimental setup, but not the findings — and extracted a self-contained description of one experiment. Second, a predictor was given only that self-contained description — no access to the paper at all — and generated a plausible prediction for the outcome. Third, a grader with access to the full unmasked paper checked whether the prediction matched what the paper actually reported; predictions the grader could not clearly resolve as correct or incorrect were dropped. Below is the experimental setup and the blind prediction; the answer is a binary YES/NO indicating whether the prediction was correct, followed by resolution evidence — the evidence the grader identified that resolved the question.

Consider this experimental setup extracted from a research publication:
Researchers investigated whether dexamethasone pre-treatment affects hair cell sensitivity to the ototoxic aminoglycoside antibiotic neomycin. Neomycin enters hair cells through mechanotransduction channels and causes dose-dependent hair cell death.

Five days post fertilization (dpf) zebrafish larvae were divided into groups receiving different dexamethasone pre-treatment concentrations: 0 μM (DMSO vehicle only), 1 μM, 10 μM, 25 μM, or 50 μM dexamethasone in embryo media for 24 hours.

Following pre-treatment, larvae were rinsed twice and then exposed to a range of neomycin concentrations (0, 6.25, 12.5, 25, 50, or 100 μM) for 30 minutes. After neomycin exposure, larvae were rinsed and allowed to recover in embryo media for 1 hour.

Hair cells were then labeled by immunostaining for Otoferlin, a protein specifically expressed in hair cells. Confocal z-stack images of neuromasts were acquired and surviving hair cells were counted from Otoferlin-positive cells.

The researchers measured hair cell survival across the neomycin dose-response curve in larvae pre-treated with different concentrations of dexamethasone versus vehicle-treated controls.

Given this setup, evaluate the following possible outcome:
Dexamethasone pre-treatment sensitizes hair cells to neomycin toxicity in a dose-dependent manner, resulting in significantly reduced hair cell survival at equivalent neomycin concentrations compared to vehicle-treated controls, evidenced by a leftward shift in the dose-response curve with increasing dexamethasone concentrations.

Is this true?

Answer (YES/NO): NO